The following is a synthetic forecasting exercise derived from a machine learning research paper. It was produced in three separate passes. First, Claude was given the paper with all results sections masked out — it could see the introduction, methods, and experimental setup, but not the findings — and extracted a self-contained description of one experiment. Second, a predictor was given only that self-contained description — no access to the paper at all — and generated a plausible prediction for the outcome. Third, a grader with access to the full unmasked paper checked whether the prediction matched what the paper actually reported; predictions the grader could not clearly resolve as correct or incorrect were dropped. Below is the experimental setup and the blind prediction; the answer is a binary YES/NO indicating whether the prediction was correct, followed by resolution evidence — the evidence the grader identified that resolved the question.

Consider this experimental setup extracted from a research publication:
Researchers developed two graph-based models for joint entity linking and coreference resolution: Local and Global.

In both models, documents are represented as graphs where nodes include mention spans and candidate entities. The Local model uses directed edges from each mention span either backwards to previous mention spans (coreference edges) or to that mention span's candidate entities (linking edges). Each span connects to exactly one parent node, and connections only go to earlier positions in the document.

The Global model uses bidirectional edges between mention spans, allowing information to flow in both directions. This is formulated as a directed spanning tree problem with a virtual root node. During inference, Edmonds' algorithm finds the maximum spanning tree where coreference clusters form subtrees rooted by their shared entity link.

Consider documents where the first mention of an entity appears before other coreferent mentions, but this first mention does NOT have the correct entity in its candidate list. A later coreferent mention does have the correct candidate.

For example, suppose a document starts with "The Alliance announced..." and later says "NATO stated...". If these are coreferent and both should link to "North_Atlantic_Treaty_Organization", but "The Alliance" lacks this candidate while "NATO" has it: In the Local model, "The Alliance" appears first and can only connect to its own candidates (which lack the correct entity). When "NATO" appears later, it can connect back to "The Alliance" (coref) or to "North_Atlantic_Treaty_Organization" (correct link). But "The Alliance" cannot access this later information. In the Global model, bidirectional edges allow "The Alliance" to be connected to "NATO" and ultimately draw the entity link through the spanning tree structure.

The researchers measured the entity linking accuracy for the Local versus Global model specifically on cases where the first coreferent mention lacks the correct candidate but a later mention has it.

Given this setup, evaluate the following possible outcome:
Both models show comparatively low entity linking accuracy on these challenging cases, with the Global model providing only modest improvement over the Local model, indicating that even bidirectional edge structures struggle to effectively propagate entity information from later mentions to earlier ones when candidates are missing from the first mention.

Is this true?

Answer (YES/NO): NO